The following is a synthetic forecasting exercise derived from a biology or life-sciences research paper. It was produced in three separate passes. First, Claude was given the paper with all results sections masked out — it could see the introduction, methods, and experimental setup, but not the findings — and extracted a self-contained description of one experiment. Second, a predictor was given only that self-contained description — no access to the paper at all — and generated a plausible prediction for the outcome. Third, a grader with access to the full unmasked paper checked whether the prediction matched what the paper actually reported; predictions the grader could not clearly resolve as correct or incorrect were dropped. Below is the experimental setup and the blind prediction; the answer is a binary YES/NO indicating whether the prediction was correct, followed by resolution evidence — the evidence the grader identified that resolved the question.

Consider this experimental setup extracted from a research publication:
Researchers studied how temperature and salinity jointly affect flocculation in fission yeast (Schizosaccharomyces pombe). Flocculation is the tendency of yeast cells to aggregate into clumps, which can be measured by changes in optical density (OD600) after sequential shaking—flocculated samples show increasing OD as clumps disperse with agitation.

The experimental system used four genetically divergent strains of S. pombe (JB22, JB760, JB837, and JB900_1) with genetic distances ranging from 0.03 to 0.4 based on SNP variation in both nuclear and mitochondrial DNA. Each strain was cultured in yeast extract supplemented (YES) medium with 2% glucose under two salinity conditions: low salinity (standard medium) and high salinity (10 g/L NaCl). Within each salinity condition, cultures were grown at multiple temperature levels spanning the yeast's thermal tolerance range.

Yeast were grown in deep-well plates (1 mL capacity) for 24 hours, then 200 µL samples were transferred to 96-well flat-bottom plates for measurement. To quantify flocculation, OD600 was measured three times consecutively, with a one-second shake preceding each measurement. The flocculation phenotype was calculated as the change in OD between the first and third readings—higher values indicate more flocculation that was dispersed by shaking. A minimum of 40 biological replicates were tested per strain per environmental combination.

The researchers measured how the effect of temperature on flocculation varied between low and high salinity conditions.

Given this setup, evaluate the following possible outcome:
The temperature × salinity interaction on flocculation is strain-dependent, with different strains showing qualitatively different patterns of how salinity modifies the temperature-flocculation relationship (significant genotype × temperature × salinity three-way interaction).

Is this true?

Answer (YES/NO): YES